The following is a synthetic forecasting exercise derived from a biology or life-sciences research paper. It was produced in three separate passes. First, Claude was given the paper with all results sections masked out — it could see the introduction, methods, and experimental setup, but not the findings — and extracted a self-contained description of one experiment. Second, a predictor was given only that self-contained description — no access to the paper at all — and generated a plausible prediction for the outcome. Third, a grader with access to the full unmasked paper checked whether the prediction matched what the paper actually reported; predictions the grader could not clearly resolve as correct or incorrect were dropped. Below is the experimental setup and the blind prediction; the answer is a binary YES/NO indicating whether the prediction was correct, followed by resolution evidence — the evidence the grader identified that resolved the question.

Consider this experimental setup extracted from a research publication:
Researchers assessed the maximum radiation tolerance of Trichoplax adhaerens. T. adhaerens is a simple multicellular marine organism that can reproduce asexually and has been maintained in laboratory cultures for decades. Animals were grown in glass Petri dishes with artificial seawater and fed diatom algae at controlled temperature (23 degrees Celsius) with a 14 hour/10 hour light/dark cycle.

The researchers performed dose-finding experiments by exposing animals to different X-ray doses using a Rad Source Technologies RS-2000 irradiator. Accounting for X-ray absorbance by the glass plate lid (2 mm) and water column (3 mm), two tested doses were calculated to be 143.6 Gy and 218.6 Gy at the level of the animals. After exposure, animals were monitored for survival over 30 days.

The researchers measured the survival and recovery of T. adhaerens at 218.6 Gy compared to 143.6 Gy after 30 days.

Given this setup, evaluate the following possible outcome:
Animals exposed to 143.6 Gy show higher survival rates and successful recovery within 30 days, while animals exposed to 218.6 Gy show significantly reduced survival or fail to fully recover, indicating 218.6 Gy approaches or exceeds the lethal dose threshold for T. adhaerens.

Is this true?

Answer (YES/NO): YES